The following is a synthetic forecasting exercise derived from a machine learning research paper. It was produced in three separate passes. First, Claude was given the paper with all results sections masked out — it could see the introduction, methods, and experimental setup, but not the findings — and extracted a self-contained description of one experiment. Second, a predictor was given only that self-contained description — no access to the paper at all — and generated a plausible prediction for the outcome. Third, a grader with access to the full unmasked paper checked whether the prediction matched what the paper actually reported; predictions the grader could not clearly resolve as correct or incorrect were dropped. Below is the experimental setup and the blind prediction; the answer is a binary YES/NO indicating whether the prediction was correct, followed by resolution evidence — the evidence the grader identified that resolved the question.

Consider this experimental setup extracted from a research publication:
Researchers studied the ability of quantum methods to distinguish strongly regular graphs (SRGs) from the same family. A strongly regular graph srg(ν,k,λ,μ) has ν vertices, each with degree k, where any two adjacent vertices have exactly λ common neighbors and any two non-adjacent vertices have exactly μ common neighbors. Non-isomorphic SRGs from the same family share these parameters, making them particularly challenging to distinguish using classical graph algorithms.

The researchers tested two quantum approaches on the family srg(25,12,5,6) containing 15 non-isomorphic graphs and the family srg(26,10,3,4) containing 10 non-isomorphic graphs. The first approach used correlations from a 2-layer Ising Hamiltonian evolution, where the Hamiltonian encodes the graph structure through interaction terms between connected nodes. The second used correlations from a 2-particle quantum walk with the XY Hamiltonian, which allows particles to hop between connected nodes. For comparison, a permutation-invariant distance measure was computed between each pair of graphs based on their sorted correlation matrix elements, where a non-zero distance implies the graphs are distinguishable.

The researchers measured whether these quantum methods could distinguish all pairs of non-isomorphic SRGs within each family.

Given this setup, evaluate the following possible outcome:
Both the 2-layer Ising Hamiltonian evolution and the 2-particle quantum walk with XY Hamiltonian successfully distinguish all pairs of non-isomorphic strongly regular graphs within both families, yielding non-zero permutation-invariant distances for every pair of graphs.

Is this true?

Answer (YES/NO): YES